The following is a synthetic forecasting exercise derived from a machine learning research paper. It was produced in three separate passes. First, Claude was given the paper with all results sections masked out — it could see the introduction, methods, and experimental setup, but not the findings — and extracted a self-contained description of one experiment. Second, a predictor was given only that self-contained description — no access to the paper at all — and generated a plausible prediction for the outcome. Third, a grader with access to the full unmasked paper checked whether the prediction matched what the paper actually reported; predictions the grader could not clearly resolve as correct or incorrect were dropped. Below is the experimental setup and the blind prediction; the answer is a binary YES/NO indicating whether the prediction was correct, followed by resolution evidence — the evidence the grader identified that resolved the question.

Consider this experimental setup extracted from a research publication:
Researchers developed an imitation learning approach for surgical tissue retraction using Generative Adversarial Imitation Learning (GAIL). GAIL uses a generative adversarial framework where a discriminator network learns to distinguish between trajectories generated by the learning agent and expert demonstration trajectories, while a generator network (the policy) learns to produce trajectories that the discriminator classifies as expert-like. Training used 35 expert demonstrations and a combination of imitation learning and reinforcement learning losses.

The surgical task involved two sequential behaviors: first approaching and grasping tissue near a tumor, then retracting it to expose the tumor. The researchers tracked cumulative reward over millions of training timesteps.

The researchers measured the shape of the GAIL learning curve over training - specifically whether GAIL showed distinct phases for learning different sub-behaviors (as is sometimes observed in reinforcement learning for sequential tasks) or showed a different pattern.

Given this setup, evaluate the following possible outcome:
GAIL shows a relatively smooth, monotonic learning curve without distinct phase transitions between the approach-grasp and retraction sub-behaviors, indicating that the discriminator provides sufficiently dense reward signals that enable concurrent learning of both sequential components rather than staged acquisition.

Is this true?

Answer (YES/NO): YES